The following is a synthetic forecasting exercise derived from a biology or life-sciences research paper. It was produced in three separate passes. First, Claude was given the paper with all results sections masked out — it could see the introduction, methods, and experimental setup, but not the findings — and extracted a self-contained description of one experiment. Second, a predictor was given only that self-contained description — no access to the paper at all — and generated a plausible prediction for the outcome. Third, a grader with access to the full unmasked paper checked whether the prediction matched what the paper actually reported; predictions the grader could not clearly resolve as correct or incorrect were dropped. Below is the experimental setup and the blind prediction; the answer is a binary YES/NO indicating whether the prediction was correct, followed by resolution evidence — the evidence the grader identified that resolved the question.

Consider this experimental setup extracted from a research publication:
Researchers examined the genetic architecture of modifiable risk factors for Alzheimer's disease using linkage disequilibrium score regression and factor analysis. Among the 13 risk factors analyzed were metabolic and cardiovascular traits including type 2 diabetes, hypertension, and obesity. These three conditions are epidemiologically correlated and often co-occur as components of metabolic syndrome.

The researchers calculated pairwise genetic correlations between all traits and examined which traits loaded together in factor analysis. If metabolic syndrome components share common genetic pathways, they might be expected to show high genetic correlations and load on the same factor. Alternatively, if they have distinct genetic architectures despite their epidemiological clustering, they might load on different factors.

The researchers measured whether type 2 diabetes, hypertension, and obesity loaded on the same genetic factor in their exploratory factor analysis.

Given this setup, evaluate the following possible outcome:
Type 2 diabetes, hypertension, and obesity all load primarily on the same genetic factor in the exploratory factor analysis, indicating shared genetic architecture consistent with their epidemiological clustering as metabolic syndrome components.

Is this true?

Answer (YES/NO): NO